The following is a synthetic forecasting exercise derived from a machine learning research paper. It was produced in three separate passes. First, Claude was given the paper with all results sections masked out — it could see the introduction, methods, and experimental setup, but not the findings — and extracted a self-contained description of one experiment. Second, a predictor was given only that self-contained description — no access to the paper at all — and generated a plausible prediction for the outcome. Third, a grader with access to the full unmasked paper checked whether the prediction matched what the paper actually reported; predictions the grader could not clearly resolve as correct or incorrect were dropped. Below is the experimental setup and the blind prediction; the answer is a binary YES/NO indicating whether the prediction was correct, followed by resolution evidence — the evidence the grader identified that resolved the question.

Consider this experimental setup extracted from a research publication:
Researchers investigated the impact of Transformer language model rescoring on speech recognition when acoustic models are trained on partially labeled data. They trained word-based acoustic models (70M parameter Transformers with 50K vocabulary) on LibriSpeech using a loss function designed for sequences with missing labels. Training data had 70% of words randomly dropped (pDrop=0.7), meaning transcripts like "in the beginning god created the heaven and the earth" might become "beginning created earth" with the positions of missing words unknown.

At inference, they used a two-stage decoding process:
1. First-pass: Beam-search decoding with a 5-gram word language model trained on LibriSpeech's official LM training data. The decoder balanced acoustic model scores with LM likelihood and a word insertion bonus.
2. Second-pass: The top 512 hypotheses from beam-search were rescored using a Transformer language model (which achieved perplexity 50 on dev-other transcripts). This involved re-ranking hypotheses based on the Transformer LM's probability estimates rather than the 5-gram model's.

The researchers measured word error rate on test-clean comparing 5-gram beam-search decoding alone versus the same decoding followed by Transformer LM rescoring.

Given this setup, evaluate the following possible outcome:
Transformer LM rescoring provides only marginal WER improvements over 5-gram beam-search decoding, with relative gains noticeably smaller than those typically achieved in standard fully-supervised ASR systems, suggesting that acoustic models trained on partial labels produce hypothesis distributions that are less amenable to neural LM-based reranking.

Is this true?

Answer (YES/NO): NO